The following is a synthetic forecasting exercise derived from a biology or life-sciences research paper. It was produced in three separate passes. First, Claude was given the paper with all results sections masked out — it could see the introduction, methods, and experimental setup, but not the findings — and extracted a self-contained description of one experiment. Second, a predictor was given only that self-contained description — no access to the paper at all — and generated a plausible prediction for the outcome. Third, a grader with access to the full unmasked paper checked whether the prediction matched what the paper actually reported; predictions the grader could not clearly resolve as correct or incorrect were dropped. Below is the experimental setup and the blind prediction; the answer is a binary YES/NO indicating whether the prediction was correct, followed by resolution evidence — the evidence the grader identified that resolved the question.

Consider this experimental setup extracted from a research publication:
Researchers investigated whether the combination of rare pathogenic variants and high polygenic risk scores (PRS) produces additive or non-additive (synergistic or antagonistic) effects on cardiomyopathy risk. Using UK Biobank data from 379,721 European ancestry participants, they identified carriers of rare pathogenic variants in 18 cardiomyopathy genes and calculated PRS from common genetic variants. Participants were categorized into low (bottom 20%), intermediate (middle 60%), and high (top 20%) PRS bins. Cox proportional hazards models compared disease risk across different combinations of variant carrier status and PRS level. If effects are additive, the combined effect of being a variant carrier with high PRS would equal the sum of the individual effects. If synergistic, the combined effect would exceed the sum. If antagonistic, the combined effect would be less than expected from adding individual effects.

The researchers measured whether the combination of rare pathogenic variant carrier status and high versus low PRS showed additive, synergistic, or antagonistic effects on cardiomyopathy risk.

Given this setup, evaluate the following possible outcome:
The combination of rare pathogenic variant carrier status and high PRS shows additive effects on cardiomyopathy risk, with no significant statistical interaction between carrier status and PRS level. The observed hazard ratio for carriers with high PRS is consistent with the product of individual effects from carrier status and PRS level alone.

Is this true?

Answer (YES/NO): NO